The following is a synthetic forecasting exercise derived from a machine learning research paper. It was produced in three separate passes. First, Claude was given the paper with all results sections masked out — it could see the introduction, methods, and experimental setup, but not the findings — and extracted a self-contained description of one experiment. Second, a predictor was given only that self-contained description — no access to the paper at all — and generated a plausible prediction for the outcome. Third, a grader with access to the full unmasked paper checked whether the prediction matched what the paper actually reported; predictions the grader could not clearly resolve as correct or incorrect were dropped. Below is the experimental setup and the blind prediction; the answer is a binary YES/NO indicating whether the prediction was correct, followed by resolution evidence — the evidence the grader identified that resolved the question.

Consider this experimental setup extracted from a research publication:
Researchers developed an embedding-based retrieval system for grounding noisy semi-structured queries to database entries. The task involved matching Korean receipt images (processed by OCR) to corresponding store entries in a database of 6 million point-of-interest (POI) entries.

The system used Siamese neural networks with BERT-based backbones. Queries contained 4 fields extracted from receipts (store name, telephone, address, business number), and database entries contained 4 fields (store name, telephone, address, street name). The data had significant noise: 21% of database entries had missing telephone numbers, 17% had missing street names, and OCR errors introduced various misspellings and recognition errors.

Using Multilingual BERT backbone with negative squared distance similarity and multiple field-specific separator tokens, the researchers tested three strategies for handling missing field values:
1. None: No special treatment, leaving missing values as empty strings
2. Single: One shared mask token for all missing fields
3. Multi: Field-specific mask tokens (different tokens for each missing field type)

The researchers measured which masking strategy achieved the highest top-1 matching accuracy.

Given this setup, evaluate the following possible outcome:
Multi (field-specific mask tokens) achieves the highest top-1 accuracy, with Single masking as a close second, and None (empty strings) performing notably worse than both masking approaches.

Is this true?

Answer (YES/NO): NO